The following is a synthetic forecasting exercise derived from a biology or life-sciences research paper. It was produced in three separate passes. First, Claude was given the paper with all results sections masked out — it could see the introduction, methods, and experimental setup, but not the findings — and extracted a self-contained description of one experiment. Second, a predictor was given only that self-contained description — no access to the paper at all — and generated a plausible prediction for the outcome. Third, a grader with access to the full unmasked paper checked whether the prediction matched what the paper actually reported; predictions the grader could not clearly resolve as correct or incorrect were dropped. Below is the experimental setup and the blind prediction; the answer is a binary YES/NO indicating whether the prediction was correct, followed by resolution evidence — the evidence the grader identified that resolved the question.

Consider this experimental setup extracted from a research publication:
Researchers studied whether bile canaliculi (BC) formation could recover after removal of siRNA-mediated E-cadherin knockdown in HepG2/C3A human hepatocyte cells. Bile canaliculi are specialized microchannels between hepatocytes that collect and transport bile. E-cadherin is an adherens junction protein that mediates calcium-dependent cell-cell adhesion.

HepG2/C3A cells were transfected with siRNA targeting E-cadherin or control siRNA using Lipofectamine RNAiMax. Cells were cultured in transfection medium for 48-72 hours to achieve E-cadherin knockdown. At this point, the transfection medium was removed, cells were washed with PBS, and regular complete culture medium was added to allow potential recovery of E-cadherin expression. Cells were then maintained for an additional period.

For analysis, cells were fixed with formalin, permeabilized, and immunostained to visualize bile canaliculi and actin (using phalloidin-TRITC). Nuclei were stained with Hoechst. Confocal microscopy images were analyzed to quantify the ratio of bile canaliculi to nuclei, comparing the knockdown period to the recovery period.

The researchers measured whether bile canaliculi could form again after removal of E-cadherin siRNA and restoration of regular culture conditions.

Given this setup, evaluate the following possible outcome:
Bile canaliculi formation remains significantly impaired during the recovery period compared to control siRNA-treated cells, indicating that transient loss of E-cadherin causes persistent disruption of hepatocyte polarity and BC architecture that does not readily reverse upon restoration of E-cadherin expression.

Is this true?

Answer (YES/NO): NO